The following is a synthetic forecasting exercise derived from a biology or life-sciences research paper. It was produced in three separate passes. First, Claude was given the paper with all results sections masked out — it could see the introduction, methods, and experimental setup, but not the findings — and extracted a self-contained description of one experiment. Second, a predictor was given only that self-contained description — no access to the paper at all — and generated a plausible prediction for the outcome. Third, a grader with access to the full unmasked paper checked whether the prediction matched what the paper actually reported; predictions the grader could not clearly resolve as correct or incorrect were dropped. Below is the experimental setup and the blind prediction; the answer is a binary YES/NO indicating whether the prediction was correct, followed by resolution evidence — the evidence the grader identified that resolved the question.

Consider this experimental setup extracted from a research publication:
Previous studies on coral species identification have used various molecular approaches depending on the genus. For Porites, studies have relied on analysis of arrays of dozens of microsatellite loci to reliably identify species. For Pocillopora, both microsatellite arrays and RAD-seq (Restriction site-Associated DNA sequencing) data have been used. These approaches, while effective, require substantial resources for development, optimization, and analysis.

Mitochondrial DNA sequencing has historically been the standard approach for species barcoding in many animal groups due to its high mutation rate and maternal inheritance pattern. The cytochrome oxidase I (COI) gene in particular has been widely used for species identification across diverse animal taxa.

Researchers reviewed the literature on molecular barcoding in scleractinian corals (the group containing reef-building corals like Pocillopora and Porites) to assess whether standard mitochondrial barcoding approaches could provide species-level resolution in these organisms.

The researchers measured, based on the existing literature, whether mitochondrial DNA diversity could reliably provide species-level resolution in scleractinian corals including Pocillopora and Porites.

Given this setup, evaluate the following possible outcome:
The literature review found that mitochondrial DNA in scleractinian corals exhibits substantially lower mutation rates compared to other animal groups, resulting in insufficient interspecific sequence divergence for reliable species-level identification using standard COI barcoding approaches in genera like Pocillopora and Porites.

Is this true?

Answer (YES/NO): NO